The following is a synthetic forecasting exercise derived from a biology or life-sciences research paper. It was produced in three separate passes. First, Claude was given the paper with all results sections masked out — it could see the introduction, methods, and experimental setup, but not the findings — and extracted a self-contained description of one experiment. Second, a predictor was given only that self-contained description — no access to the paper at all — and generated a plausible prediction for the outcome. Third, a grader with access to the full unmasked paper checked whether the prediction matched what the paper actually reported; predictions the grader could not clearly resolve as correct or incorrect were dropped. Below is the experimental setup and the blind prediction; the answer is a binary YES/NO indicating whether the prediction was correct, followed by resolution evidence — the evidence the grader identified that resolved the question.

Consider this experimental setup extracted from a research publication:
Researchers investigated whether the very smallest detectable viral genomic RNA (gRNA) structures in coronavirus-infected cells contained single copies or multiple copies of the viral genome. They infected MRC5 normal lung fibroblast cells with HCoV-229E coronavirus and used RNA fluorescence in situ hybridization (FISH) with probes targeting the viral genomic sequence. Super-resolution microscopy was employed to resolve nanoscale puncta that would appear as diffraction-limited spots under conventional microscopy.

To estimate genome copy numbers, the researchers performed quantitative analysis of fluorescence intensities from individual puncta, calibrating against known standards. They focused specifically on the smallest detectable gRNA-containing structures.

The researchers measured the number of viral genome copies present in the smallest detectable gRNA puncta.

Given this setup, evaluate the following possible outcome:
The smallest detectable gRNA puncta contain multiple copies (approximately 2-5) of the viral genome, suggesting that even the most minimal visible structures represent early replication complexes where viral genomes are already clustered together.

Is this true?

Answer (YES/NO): NO